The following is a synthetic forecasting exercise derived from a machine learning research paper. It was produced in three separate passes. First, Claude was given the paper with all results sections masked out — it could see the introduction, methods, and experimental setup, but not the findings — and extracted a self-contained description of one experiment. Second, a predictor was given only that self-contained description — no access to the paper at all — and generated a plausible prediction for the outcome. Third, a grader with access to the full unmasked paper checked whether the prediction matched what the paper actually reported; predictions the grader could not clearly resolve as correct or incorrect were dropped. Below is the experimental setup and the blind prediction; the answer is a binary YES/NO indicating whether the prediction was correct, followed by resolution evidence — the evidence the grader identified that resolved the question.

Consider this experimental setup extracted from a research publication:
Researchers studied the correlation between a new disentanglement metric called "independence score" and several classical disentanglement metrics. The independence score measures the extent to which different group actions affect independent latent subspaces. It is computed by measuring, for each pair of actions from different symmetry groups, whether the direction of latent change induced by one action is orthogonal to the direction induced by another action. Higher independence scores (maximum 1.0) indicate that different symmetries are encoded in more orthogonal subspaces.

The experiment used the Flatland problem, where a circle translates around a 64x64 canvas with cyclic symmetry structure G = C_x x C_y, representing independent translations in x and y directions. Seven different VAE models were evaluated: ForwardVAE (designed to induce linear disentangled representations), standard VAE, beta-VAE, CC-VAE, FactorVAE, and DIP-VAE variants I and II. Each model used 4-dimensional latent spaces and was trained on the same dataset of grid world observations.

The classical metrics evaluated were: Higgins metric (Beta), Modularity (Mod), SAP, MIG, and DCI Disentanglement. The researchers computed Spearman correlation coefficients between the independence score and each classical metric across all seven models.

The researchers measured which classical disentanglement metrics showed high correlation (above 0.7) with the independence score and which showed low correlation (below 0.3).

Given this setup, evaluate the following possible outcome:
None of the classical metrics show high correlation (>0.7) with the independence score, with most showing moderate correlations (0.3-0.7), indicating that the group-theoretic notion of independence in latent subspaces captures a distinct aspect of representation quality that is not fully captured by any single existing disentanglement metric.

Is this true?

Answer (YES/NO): NO